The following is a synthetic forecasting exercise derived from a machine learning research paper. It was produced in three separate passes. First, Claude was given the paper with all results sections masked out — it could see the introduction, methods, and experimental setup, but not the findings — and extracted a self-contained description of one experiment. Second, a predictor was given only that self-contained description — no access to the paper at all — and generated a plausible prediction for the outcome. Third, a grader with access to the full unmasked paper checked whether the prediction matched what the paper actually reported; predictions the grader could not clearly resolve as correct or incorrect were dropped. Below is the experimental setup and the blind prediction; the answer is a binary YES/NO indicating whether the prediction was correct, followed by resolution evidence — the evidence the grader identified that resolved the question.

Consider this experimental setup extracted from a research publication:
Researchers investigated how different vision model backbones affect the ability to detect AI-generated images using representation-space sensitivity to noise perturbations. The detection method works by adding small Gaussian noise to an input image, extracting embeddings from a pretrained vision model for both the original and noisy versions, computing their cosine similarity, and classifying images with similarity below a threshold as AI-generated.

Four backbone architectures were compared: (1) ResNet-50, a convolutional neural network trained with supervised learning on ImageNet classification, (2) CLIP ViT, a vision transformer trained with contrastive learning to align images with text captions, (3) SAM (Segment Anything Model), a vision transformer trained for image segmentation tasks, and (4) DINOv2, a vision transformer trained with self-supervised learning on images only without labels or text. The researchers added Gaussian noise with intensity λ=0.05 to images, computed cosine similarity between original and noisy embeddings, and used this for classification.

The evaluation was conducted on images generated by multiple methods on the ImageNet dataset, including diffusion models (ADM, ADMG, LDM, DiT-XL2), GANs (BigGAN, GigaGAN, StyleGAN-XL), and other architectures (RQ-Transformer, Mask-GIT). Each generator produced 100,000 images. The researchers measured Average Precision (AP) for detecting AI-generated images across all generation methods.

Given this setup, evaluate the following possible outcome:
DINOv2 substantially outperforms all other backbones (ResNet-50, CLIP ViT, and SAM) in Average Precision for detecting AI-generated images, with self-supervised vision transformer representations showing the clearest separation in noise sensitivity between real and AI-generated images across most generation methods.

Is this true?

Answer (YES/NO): NO